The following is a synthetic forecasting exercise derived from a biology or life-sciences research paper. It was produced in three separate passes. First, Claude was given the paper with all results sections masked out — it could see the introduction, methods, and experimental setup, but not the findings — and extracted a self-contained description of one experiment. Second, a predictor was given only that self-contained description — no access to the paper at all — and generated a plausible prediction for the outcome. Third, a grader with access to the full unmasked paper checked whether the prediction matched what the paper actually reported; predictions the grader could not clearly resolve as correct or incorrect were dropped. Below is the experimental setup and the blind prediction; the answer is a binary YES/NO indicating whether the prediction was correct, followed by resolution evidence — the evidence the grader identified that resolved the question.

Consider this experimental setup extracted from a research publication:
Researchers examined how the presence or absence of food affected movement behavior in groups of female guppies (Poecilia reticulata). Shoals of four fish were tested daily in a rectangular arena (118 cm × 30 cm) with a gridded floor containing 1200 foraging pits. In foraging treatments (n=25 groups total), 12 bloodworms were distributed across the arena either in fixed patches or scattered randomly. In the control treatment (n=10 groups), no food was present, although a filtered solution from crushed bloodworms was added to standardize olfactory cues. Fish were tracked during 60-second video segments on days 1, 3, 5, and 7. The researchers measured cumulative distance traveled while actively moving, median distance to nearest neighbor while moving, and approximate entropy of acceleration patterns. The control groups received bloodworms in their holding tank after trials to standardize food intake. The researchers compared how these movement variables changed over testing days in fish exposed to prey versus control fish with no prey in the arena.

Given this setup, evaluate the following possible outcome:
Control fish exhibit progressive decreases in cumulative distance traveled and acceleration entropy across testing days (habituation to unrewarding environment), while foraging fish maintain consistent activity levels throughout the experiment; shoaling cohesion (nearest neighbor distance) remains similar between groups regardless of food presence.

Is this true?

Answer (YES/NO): NO